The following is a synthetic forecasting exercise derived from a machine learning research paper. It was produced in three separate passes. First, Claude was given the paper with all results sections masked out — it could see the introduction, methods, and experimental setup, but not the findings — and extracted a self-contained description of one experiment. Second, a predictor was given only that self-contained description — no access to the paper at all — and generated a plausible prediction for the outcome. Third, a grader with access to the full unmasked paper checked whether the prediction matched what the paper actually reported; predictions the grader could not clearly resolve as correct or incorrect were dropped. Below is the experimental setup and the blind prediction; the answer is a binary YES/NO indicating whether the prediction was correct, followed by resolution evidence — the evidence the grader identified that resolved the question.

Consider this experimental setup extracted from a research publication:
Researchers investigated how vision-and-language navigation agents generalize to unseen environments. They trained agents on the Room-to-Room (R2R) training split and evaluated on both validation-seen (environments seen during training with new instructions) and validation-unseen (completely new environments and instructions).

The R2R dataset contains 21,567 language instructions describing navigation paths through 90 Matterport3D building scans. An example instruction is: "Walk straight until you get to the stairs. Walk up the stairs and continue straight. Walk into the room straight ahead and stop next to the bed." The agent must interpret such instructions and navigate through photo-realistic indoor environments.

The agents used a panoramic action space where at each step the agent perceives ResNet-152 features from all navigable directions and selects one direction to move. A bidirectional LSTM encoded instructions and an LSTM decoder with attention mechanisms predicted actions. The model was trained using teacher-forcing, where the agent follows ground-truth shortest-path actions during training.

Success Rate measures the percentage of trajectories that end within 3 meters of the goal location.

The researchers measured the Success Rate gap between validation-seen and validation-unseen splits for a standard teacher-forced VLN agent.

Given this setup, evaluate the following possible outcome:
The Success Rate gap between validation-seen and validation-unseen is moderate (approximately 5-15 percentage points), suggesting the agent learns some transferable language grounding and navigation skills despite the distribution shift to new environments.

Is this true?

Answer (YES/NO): YES